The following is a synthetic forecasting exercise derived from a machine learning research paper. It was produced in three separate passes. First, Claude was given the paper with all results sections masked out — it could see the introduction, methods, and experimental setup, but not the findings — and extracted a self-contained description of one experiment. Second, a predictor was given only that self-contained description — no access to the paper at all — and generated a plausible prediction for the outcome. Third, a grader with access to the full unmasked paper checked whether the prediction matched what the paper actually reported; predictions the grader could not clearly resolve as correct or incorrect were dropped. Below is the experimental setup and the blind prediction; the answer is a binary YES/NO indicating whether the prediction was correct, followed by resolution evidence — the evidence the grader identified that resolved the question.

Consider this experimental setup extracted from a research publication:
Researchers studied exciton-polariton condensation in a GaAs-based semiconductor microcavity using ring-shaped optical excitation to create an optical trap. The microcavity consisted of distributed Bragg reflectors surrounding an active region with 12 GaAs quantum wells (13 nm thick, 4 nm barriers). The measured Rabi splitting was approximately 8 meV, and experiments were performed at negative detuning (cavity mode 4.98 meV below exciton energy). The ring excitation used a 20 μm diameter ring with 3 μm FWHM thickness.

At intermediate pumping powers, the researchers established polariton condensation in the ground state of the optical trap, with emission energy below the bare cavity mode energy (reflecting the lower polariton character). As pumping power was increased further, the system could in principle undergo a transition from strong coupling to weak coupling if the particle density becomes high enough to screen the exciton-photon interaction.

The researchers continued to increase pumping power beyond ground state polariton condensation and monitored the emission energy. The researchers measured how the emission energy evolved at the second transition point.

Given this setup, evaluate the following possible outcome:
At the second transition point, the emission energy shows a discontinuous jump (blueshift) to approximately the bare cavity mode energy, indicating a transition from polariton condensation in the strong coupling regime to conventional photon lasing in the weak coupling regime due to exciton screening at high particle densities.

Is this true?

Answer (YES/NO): NO